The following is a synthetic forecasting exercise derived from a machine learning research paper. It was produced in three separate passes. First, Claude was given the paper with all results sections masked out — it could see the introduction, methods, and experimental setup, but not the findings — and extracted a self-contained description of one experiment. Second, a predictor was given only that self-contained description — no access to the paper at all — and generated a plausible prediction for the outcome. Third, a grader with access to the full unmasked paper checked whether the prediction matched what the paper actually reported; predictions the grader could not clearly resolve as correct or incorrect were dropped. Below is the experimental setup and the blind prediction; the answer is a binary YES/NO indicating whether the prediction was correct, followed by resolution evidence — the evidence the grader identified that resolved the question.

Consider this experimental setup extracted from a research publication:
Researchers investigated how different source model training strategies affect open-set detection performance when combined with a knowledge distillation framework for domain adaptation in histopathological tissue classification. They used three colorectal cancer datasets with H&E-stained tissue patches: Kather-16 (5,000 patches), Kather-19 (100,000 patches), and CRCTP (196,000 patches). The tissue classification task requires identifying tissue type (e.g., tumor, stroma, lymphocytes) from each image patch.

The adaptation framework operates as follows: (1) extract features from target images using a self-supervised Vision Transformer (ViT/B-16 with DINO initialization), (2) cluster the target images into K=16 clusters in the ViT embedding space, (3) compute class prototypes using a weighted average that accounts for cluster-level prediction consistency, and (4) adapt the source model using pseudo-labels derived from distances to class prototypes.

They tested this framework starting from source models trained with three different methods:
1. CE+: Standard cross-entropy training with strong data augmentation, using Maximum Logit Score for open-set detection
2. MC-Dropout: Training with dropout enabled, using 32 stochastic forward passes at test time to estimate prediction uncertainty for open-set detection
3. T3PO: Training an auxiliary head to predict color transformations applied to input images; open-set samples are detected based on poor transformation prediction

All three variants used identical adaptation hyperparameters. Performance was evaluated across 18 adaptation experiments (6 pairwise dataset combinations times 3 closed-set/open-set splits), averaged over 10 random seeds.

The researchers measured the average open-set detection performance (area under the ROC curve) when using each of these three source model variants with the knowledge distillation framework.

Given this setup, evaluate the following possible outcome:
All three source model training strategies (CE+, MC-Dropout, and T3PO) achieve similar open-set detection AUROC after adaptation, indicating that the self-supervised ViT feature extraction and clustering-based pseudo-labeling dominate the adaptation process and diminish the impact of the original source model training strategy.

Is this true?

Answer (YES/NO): NO